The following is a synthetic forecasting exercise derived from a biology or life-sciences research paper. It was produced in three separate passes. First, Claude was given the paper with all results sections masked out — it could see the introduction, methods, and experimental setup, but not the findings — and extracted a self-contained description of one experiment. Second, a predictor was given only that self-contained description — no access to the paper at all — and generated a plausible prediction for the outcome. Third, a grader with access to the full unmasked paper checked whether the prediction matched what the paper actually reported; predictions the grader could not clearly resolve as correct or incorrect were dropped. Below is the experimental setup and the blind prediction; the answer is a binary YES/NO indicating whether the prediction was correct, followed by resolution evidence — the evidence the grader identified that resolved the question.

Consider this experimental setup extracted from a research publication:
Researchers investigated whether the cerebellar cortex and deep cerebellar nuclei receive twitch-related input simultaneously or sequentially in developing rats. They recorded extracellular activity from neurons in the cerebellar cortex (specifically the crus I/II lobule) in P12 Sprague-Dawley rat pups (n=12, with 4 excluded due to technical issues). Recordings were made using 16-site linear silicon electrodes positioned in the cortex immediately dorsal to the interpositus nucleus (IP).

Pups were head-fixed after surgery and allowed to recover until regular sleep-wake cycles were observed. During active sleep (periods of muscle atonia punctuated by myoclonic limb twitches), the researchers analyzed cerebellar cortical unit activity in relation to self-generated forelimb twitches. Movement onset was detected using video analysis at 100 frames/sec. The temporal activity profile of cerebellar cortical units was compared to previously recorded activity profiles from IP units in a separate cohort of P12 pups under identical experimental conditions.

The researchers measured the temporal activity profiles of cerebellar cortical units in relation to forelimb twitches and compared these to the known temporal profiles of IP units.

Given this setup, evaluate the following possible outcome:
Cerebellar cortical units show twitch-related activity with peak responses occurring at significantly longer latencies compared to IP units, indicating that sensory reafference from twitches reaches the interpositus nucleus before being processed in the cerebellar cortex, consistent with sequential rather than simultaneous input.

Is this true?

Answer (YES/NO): NO